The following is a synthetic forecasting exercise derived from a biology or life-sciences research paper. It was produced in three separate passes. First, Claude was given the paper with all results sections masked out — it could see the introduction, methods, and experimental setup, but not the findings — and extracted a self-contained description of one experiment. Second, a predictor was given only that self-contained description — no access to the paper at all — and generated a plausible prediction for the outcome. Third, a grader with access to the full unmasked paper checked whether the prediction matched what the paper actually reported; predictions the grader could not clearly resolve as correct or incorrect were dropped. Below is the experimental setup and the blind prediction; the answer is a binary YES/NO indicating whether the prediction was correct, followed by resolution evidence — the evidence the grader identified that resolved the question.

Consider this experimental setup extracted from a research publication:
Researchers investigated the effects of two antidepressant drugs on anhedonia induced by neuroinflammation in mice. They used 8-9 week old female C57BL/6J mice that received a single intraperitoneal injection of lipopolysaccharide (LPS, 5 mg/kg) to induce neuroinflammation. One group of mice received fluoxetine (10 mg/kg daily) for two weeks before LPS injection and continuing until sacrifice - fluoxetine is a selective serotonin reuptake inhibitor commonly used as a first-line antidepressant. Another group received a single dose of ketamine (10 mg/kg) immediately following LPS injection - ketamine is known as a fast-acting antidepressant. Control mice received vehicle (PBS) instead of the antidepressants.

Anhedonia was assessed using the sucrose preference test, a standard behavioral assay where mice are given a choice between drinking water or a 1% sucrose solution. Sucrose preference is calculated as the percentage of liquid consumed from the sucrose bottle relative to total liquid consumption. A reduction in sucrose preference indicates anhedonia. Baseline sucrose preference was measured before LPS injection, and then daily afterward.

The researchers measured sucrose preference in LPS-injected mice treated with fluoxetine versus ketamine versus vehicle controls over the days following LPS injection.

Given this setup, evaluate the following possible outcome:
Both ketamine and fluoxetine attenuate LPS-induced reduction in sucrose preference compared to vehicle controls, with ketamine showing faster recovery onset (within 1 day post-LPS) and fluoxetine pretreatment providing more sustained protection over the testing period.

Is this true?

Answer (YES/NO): NO